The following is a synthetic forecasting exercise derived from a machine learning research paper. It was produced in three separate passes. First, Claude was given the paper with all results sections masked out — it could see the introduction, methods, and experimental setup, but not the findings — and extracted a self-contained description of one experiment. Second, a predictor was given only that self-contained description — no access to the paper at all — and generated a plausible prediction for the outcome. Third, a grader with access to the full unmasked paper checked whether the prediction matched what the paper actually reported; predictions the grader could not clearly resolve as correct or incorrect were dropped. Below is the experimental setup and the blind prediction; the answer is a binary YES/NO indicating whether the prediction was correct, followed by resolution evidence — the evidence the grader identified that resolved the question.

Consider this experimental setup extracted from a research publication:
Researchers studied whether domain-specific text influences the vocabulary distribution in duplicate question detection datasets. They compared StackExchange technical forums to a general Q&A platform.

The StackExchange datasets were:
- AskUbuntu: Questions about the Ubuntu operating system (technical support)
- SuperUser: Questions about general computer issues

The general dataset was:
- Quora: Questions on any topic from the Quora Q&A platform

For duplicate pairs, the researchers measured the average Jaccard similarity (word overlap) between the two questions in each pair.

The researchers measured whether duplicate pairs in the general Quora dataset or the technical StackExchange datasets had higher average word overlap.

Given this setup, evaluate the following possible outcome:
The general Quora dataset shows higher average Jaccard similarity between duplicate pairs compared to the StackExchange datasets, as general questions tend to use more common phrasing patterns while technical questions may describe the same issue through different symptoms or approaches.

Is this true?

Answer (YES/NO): YES